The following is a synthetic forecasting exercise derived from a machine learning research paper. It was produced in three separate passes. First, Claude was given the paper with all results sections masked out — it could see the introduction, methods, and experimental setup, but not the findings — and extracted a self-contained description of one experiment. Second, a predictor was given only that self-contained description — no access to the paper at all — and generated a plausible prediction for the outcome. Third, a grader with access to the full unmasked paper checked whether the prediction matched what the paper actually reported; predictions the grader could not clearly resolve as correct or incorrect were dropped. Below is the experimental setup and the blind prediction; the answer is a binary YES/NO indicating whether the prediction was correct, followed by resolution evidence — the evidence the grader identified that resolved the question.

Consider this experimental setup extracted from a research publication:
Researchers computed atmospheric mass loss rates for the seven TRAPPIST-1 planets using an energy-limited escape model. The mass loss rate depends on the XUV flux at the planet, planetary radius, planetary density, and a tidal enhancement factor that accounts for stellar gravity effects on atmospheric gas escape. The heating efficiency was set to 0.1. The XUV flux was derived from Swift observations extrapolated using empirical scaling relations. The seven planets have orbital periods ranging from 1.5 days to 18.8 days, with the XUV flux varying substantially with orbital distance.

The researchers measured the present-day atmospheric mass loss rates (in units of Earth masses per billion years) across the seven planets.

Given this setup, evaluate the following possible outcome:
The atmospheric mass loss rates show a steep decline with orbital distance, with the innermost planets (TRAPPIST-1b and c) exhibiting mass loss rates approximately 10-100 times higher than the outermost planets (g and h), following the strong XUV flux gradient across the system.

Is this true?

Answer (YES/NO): NO